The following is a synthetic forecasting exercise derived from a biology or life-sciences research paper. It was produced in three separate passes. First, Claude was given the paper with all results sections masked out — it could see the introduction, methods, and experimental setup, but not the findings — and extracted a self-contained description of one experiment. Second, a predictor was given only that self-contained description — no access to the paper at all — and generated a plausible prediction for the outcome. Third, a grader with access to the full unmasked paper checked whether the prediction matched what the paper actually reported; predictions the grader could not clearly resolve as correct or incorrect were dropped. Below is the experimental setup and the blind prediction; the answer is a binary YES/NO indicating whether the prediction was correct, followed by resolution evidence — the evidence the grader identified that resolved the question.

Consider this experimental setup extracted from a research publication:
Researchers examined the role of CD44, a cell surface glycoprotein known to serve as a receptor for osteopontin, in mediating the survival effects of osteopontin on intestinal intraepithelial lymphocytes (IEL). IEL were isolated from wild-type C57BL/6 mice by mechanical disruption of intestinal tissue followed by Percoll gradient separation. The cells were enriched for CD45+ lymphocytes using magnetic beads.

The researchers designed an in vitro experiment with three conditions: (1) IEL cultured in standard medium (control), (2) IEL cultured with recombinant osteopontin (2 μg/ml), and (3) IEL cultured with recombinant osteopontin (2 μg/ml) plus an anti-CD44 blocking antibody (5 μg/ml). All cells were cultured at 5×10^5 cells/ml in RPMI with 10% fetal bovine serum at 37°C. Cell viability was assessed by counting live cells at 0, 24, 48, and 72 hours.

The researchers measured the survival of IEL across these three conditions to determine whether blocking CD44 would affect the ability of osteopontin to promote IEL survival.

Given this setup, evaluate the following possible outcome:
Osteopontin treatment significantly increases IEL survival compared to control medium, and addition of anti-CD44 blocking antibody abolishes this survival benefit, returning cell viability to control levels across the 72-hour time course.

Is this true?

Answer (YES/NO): YES